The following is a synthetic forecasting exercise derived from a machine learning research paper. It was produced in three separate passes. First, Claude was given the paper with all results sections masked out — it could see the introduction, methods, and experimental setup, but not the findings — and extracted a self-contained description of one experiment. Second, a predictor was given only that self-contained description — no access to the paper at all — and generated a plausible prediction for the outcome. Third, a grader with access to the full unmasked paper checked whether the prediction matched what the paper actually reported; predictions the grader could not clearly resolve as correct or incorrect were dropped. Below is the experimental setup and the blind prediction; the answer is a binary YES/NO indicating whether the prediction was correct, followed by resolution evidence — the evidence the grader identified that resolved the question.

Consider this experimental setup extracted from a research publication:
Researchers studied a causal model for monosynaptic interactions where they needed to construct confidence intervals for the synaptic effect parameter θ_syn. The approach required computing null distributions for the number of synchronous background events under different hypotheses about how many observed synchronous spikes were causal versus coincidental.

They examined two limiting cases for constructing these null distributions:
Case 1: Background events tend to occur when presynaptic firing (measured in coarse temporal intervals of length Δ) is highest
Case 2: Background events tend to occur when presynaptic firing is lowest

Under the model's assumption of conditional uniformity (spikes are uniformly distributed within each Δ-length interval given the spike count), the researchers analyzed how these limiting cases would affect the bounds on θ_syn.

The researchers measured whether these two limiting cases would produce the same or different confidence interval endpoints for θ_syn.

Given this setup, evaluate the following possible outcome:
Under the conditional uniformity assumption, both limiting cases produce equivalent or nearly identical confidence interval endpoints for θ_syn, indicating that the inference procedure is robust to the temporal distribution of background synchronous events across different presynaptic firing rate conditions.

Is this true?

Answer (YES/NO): NO